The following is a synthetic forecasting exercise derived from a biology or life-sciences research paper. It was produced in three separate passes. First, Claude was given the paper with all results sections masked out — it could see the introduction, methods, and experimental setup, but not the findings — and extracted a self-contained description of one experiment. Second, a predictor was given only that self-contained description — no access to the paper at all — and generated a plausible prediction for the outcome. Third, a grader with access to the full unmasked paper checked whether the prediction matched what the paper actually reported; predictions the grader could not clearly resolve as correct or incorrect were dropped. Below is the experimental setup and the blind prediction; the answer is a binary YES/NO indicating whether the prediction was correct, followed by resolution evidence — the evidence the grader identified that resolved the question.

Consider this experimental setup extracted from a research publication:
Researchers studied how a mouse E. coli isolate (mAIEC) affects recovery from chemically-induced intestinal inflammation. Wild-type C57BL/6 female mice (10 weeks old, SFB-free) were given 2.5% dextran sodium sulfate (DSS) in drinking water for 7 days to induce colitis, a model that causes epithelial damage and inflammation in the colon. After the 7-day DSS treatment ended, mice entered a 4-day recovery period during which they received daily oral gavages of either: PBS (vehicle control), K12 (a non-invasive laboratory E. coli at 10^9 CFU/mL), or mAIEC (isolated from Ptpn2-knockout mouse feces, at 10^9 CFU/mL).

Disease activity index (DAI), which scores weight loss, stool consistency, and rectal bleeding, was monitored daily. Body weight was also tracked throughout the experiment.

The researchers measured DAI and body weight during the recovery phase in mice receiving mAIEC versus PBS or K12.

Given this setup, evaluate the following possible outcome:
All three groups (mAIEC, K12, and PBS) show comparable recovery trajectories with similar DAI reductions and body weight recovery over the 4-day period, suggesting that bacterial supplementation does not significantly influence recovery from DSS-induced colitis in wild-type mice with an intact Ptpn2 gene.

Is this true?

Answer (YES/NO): NO